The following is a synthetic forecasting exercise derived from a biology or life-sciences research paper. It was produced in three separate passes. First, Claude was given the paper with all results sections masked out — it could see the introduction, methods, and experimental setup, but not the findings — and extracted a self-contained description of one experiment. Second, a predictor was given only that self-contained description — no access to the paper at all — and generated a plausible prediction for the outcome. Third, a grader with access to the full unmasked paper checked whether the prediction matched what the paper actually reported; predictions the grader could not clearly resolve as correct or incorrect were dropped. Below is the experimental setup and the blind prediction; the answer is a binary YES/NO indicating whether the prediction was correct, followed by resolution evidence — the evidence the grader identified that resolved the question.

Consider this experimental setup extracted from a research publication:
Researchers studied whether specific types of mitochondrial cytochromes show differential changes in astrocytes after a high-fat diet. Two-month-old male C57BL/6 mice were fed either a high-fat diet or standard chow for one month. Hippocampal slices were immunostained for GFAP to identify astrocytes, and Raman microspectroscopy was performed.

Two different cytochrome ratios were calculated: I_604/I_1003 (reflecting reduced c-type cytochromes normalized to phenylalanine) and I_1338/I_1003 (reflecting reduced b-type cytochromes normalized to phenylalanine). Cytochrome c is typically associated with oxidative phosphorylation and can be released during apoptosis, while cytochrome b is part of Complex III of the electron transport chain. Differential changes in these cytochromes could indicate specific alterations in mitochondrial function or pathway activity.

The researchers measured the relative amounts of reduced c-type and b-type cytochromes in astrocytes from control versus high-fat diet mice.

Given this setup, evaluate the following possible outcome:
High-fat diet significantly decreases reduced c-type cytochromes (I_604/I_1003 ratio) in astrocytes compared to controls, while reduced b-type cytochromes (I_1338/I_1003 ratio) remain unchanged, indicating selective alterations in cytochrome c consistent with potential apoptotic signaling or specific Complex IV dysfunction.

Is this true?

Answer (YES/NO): NO